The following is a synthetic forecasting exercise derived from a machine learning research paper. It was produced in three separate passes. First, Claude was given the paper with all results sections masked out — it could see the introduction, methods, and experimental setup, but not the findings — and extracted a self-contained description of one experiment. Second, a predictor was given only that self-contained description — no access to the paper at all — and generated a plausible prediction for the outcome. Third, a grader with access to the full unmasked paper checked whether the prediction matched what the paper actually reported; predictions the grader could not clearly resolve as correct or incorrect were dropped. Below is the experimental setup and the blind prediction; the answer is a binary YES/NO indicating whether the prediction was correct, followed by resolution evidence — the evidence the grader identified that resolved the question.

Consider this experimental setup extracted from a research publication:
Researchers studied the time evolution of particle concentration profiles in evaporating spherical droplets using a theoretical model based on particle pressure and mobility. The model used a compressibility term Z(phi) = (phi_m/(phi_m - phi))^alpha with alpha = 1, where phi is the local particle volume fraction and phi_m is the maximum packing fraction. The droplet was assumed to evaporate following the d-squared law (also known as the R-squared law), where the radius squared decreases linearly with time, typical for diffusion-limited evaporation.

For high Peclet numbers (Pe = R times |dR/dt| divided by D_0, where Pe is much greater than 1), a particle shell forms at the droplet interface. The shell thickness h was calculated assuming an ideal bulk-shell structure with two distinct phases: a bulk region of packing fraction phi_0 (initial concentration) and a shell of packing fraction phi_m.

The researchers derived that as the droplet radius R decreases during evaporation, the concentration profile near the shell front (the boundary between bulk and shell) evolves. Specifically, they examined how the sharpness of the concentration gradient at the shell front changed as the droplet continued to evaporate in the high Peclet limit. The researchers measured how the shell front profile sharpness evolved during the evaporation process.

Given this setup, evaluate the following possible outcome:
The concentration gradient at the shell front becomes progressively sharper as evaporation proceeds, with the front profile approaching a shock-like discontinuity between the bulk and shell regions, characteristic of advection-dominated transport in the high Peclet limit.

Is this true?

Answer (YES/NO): YES